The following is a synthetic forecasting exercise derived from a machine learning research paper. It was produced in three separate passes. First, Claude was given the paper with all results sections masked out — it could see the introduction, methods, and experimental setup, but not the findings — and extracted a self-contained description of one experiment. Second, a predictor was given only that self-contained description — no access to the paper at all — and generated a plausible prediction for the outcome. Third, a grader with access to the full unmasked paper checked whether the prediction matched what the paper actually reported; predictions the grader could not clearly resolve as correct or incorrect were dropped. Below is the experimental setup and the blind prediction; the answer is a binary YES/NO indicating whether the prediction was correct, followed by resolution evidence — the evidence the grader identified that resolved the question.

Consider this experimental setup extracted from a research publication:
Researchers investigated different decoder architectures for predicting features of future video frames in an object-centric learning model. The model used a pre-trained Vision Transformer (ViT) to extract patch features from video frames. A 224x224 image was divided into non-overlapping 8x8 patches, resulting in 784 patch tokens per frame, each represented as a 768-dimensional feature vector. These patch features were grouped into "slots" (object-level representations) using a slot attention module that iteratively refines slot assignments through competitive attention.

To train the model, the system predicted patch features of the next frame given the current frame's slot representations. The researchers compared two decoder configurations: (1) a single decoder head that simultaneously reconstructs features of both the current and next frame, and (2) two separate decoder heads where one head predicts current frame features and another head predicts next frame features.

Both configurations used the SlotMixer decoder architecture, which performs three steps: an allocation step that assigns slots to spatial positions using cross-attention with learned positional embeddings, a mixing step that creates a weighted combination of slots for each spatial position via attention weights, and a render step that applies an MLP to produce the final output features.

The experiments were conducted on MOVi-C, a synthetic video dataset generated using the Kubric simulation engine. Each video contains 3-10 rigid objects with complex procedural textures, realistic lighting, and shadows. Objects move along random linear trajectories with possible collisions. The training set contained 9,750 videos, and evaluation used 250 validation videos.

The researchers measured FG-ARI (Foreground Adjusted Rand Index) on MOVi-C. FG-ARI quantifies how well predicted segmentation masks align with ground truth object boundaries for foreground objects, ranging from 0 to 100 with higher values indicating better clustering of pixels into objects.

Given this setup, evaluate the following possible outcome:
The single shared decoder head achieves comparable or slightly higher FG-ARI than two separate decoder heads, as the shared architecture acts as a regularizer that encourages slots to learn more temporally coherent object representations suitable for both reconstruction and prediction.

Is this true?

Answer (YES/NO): NO